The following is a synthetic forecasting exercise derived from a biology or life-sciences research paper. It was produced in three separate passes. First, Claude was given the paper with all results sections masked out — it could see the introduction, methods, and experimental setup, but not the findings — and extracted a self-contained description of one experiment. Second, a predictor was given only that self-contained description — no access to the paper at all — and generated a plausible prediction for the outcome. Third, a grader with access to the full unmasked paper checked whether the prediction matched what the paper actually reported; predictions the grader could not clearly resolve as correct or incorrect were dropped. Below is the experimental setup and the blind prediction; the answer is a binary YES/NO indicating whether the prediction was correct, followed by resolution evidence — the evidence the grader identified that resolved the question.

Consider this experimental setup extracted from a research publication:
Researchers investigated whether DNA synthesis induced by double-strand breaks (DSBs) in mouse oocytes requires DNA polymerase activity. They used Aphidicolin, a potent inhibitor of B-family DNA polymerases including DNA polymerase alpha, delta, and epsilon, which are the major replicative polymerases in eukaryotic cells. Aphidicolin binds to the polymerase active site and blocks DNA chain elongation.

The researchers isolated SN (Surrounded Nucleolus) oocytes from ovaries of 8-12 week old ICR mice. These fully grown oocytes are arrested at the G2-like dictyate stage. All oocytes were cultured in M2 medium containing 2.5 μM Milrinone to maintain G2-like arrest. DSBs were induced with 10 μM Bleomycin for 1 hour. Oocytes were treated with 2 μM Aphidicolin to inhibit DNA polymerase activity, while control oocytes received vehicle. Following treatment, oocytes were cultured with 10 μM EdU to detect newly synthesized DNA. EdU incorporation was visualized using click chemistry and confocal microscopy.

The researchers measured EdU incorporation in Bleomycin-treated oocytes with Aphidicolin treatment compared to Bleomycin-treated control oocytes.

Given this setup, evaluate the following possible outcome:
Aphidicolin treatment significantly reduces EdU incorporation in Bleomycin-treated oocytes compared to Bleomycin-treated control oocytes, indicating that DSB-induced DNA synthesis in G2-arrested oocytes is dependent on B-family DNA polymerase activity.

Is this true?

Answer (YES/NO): YES